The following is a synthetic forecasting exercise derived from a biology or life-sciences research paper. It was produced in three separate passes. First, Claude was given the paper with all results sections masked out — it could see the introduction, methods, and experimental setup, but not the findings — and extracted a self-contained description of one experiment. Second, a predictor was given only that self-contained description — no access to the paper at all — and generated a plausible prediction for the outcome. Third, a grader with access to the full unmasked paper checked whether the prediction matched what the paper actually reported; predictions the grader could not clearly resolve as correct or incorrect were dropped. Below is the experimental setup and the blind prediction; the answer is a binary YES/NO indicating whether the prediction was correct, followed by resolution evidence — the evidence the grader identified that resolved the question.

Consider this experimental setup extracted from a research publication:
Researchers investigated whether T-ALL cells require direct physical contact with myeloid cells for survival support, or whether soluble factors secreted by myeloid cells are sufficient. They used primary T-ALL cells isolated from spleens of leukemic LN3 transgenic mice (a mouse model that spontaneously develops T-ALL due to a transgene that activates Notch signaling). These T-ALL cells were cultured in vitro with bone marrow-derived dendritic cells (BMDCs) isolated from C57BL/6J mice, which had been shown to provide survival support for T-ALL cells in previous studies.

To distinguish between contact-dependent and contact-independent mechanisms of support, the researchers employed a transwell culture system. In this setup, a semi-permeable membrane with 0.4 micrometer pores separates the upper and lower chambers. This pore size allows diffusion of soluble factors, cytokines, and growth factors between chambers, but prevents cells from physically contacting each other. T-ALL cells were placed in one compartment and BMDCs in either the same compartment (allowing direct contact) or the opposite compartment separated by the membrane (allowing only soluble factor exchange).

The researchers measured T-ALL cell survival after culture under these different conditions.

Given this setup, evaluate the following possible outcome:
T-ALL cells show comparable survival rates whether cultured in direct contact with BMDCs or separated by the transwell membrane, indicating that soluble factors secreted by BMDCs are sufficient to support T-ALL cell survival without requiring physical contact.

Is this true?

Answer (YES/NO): NO